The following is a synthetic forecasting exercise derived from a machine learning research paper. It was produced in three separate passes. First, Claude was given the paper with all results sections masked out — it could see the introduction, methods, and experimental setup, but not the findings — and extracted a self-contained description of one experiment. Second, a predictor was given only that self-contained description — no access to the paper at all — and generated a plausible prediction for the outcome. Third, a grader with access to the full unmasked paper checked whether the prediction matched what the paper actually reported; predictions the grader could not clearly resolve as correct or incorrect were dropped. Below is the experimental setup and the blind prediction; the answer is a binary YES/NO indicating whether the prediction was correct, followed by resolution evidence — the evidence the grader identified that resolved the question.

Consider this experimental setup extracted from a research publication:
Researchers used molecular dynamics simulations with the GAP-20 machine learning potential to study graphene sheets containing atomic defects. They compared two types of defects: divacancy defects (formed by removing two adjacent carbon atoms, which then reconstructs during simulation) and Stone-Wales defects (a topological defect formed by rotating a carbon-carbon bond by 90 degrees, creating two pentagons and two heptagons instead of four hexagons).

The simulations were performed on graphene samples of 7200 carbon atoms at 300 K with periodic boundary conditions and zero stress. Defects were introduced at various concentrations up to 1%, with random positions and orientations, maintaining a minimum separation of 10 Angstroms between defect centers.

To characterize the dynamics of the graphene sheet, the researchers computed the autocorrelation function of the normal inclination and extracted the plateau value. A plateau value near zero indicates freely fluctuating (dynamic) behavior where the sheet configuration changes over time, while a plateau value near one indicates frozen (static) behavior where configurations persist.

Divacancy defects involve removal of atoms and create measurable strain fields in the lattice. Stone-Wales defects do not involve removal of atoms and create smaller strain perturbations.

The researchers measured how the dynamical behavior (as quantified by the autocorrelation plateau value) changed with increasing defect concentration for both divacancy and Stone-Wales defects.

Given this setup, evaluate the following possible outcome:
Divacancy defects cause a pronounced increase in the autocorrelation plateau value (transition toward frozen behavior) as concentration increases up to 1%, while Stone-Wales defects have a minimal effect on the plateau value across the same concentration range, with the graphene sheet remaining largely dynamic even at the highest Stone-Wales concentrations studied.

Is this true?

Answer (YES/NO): NO